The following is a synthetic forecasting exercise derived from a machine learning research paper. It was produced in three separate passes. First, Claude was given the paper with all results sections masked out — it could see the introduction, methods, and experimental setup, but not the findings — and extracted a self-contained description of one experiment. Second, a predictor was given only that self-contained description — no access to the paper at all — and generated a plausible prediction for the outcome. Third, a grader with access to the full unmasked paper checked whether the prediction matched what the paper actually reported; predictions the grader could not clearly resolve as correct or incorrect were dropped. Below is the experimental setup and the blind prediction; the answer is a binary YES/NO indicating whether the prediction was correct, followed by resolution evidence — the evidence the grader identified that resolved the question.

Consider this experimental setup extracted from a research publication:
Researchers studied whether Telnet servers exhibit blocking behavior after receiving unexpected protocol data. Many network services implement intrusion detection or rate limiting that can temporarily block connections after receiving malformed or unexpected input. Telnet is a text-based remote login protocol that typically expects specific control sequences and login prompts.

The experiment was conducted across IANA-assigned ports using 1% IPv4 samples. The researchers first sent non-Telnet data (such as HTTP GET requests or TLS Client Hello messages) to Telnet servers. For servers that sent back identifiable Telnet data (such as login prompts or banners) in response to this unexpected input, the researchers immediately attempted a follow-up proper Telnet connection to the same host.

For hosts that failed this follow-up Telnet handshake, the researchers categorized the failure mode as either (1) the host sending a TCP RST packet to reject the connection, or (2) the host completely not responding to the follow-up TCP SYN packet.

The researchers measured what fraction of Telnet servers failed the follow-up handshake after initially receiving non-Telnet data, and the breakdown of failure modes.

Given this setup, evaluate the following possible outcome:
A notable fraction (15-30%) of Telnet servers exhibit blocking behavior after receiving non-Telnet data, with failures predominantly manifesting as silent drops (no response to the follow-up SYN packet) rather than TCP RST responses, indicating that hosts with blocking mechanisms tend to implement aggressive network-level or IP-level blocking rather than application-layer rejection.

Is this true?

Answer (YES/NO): NO